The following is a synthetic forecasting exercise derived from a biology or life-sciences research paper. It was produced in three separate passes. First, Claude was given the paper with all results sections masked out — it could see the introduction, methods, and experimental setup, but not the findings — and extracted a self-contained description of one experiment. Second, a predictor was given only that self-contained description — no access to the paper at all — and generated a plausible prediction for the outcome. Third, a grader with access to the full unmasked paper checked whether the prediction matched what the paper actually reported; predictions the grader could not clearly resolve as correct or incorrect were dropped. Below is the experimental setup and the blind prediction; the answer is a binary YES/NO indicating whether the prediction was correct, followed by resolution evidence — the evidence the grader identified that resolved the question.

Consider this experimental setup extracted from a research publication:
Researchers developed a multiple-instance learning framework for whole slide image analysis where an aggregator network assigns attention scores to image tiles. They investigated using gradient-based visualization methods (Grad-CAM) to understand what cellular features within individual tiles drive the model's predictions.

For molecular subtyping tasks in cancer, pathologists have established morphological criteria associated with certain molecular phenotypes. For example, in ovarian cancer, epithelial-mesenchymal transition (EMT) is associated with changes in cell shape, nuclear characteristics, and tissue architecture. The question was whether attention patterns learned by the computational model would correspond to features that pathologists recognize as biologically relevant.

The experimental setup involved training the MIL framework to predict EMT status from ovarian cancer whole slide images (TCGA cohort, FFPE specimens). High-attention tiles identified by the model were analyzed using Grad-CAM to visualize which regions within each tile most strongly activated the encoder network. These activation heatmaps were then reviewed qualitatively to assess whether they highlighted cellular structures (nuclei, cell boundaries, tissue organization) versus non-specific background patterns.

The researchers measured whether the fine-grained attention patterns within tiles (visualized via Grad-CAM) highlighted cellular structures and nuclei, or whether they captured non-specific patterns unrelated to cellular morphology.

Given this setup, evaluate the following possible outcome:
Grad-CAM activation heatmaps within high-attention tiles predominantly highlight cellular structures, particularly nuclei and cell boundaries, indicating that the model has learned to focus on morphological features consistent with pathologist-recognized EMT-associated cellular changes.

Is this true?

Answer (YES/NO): YES